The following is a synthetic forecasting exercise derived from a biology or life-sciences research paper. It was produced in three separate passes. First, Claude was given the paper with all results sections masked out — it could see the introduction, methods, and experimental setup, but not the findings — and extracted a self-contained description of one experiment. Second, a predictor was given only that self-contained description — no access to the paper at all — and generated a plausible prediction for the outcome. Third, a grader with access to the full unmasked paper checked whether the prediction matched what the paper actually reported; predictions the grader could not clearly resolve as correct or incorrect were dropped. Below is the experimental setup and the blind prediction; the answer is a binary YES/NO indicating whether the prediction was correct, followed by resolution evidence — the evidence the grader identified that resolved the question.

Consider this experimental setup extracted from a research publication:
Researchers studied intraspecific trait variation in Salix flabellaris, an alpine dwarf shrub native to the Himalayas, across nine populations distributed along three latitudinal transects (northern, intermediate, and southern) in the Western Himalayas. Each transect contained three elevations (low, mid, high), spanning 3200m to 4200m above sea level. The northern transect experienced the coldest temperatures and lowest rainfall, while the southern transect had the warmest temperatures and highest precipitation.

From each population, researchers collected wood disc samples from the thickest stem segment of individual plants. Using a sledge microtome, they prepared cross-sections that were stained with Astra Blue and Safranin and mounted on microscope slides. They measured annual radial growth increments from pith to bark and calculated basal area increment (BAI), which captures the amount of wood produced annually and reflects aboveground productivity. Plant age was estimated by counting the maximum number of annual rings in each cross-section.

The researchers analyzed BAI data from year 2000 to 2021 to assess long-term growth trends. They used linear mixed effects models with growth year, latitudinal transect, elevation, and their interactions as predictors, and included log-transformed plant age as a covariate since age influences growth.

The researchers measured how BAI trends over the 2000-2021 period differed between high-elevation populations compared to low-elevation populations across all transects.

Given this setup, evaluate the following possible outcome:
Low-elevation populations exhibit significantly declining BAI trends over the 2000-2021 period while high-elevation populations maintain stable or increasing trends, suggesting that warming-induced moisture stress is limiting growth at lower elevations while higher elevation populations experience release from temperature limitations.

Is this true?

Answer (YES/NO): NO